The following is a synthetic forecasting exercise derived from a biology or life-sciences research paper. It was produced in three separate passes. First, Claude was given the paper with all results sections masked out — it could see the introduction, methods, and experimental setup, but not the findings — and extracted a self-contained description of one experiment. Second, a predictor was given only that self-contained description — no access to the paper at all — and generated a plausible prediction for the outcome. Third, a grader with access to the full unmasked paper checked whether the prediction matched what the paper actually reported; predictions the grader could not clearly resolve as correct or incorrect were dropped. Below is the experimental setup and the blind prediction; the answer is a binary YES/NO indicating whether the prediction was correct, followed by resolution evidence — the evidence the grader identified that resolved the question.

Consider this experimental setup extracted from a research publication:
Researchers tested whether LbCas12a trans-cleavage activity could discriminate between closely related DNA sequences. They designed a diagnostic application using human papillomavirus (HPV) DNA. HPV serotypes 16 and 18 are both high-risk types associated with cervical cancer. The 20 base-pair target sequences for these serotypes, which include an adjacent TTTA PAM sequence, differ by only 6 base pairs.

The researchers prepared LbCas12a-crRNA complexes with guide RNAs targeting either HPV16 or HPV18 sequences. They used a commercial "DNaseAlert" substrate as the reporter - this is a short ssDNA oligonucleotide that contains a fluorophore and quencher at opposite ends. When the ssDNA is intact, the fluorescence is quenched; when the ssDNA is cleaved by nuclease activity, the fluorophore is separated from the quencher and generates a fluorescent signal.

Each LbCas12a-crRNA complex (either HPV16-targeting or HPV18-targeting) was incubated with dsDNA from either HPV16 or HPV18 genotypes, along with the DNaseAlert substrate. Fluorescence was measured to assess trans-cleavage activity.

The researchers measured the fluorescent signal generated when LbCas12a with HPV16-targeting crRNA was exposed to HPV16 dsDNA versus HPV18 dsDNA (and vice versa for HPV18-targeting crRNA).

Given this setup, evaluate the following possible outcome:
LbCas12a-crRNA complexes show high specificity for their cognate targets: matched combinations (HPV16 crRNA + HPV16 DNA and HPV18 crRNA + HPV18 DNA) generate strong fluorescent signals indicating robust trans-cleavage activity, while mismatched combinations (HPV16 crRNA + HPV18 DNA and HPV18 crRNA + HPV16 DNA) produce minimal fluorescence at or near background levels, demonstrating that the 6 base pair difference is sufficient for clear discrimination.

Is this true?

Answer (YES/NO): YES